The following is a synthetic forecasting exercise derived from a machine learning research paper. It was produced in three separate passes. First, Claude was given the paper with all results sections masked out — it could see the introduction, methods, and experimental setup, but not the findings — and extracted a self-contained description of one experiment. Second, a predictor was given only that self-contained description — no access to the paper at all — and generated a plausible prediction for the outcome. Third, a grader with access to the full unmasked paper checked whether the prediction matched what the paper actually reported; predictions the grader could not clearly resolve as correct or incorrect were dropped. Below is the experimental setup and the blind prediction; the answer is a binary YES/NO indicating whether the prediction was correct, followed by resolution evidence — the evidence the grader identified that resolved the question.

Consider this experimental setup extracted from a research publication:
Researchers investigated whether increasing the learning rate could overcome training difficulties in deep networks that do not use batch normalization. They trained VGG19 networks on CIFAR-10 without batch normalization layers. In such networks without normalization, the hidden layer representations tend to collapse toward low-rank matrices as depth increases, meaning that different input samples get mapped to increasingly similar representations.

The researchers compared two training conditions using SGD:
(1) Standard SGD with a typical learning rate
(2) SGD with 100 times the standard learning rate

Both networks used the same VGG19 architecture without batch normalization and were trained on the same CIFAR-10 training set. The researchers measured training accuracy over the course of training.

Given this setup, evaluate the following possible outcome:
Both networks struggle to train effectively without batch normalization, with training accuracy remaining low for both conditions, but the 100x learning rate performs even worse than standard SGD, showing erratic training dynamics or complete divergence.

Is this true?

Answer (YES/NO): NO